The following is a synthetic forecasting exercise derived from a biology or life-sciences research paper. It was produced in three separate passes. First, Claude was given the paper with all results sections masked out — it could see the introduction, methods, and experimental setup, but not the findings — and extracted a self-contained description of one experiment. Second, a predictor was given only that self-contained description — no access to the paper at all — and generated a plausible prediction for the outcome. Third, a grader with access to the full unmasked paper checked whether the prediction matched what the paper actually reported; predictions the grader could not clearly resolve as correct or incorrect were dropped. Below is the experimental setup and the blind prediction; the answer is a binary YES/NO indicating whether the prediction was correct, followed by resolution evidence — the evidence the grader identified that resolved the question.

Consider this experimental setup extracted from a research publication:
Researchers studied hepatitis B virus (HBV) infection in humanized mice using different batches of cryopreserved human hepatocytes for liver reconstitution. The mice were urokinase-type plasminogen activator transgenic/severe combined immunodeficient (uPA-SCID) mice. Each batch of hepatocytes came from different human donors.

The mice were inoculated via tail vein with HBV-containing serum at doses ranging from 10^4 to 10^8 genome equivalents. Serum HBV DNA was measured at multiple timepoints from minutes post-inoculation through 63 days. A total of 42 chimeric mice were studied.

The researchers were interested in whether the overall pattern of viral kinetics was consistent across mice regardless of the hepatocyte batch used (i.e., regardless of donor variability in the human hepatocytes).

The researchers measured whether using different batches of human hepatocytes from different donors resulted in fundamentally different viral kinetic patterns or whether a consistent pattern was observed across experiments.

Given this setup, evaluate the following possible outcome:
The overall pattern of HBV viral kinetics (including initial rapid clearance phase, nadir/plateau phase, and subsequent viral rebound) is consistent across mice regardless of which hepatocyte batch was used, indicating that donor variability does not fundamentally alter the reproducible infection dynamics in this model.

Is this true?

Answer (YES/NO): YES